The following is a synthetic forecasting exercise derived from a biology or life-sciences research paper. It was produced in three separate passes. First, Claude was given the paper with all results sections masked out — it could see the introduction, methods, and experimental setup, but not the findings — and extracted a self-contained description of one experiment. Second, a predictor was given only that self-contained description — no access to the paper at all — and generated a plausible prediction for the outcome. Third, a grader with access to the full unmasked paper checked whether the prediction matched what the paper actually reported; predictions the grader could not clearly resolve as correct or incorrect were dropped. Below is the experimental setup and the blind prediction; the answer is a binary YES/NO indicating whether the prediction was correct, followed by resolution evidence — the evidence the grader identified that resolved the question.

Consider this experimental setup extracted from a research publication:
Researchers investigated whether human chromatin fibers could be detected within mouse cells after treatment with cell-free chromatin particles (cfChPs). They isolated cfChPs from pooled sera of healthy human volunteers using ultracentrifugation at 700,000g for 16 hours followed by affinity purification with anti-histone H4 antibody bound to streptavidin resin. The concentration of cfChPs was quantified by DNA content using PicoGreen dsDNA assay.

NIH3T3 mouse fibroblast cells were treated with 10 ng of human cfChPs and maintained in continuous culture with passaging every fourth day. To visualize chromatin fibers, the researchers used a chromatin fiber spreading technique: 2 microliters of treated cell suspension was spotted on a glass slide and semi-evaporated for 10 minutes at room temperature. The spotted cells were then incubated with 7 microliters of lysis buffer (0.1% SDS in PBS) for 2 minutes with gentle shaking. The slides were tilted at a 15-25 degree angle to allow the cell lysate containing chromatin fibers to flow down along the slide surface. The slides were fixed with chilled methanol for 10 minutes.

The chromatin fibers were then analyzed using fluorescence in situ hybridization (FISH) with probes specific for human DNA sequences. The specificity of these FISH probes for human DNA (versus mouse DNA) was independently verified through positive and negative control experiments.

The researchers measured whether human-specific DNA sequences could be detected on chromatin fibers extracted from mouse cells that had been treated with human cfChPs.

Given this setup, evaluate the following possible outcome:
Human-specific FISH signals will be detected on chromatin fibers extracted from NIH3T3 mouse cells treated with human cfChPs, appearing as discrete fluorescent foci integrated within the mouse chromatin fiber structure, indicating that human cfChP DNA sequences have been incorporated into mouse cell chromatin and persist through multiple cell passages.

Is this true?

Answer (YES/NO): YES